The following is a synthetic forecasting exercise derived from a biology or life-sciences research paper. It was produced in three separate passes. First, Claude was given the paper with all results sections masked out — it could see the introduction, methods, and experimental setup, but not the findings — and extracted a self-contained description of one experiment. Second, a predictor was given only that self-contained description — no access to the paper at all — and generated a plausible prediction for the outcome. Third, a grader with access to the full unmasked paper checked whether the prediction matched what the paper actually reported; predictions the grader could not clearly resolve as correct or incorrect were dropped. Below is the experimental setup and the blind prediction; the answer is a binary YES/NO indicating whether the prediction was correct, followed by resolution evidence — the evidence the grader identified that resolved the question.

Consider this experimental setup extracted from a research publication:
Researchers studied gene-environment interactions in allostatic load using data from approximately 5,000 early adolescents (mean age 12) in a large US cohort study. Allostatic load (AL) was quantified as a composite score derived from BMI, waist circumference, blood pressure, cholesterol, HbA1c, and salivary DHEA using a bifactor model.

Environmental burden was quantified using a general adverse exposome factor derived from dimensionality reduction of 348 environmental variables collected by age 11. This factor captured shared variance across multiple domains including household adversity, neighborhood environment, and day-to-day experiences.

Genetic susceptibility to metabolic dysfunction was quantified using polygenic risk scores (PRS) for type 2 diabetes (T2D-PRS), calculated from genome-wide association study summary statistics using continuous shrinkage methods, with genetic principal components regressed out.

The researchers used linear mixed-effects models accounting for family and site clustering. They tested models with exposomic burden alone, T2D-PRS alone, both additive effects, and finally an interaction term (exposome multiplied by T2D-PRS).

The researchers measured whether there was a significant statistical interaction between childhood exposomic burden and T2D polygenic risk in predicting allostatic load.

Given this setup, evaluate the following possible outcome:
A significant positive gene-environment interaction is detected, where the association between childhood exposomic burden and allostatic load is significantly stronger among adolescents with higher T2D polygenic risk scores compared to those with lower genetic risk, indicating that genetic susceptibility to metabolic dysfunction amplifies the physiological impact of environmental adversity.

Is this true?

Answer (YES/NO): YES